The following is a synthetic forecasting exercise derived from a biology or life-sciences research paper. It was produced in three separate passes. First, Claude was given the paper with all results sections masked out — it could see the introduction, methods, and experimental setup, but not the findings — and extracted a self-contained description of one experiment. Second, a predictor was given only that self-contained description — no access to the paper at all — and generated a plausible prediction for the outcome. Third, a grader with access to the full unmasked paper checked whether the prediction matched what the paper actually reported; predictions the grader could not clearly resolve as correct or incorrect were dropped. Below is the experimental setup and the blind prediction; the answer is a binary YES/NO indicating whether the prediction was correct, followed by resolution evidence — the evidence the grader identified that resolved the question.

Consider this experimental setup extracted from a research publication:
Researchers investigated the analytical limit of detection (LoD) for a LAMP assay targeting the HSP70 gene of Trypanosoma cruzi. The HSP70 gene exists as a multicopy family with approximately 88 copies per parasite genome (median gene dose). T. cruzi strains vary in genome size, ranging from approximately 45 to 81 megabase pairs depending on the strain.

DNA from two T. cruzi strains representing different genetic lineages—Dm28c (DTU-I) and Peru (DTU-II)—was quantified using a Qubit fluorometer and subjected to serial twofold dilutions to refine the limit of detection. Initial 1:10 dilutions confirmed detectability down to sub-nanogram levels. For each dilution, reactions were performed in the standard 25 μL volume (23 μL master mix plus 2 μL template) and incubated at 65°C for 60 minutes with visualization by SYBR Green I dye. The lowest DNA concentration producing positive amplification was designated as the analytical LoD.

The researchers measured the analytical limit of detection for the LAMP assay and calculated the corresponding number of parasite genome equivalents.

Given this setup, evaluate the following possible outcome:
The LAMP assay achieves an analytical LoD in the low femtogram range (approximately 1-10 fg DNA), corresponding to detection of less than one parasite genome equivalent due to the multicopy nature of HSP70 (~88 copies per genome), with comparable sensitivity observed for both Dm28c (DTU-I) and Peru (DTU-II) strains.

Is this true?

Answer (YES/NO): NO